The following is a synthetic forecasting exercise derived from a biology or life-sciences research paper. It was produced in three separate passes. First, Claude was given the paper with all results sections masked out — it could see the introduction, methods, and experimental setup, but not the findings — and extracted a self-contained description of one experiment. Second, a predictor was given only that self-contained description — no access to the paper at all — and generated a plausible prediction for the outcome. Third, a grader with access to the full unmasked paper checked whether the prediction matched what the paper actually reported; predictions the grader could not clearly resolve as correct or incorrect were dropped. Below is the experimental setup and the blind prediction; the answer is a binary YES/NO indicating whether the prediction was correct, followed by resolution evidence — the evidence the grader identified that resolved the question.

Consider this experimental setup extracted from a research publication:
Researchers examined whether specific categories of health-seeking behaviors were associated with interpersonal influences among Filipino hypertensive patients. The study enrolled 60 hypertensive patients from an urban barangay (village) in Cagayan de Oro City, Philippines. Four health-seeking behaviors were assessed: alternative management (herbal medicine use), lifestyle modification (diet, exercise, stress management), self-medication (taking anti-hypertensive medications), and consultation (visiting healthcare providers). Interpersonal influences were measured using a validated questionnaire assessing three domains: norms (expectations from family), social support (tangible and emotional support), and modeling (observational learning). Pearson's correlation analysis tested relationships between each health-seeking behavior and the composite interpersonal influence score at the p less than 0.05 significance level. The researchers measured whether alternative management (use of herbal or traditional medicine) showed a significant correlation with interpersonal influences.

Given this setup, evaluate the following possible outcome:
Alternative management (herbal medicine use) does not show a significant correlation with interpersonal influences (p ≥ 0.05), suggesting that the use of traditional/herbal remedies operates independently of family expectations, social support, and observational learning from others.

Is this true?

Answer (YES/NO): YES